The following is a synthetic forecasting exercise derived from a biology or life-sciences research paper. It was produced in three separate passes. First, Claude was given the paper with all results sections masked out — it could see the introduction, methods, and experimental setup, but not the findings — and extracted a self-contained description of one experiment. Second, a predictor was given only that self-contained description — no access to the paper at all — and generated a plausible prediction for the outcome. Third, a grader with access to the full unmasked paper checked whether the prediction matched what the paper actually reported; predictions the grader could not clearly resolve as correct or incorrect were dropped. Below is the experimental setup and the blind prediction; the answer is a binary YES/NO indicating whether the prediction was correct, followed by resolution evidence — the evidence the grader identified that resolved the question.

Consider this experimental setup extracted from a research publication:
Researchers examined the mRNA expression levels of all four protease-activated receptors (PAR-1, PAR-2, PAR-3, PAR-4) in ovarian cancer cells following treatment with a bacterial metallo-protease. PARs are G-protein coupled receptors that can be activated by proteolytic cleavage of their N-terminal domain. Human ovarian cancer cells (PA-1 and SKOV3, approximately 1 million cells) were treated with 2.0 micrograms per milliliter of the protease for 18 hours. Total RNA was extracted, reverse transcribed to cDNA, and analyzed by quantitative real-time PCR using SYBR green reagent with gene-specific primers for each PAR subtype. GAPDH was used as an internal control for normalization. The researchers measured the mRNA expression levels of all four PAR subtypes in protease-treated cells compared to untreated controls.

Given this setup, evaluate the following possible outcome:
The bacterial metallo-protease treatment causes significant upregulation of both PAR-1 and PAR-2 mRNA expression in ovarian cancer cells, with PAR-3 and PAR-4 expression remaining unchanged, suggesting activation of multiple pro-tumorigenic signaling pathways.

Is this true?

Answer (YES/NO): NO